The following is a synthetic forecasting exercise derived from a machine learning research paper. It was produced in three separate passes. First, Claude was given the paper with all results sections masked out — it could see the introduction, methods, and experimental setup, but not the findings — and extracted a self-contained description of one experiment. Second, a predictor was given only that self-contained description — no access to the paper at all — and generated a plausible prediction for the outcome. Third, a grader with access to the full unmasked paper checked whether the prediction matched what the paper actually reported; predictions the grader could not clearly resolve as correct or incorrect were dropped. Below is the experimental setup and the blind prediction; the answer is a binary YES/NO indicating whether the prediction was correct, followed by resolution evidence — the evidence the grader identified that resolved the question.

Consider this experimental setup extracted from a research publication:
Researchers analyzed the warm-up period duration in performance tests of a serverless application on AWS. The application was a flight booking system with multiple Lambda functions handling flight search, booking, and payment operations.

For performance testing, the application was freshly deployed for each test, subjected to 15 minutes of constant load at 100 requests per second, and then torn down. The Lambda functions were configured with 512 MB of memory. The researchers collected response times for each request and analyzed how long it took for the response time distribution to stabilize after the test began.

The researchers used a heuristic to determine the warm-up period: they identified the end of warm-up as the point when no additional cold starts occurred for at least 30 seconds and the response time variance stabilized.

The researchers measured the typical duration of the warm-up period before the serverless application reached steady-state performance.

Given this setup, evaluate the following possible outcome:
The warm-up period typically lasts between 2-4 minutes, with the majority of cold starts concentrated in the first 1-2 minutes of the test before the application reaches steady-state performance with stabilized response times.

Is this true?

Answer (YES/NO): NO